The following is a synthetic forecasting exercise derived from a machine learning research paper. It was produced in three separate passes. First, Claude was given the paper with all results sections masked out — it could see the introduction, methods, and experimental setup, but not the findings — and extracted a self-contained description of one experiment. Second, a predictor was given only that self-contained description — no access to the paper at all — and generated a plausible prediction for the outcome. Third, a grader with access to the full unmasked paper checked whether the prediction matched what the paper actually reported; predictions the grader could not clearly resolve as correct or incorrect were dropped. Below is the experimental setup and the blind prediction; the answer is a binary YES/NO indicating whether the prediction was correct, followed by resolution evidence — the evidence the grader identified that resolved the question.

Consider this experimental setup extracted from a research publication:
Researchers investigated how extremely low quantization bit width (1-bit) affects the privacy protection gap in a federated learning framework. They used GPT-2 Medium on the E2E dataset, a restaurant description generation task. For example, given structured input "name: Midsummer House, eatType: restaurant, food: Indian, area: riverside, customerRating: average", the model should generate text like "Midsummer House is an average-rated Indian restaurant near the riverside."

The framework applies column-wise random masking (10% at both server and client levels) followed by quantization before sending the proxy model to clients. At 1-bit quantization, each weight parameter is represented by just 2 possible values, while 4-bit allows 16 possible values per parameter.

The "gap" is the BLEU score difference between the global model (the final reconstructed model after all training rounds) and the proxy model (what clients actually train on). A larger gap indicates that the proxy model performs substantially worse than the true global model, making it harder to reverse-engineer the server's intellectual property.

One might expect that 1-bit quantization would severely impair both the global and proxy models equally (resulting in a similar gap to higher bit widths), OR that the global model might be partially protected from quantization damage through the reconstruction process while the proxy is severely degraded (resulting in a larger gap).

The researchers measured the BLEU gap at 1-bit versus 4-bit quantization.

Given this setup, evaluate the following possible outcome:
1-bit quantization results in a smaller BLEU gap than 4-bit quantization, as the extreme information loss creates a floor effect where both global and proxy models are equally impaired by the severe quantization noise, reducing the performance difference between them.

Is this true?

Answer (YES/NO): NO